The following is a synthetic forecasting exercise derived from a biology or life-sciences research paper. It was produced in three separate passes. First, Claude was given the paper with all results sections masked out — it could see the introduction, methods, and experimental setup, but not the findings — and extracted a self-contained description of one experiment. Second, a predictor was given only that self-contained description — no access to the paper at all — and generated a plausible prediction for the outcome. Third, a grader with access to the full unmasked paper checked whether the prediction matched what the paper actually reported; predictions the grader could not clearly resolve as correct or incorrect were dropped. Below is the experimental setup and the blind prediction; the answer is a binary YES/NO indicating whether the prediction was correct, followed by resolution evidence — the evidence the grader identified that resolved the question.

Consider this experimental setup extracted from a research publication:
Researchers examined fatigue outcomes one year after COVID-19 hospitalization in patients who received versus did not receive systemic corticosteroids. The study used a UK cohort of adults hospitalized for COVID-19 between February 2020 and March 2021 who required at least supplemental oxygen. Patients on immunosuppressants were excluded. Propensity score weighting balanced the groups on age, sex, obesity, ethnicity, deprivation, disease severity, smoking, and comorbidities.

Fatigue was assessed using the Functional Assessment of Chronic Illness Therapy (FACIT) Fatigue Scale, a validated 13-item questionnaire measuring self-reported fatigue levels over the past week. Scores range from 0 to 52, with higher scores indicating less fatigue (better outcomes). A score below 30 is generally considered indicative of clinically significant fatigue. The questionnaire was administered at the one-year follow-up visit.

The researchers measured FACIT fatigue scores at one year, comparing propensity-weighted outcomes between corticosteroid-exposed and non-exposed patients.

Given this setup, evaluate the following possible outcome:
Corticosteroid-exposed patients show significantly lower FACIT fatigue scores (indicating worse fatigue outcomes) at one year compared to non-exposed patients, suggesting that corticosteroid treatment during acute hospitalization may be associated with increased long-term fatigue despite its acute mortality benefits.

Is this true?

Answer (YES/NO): NO